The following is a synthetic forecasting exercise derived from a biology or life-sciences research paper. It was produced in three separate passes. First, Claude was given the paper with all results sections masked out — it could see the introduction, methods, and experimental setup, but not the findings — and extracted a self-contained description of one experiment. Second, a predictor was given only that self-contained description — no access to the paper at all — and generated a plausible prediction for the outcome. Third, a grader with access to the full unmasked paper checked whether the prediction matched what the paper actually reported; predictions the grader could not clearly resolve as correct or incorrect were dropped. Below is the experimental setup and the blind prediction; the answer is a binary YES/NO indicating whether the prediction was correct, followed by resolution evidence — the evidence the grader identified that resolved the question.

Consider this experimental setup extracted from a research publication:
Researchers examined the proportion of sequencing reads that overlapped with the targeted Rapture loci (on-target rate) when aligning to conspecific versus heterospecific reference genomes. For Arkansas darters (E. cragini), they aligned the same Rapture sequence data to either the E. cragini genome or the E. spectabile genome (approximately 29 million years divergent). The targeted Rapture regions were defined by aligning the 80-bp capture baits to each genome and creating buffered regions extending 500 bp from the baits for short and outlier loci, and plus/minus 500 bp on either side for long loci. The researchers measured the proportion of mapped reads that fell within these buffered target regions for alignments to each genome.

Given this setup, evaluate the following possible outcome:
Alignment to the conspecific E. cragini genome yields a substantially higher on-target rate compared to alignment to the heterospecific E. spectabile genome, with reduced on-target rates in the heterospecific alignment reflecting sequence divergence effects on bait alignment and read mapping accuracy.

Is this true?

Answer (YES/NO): NO